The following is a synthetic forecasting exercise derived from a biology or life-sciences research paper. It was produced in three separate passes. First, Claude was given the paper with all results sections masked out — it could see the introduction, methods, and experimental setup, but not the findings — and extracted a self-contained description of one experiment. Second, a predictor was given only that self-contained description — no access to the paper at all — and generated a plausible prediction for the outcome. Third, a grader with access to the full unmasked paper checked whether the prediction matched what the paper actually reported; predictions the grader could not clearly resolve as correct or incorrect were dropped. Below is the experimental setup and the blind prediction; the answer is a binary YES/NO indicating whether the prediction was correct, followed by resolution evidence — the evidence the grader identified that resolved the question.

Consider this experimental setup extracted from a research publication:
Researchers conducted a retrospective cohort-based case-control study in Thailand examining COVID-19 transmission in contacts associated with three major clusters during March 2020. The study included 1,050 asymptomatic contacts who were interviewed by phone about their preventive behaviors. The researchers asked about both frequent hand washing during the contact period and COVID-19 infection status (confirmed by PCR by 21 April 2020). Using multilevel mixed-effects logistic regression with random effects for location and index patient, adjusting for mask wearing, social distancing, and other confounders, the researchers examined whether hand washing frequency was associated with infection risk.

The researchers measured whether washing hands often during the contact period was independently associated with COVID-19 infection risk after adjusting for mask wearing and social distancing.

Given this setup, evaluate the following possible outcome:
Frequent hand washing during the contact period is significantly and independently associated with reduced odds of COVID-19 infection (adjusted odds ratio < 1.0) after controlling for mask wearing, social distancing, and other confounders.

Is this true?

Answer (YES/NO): YES